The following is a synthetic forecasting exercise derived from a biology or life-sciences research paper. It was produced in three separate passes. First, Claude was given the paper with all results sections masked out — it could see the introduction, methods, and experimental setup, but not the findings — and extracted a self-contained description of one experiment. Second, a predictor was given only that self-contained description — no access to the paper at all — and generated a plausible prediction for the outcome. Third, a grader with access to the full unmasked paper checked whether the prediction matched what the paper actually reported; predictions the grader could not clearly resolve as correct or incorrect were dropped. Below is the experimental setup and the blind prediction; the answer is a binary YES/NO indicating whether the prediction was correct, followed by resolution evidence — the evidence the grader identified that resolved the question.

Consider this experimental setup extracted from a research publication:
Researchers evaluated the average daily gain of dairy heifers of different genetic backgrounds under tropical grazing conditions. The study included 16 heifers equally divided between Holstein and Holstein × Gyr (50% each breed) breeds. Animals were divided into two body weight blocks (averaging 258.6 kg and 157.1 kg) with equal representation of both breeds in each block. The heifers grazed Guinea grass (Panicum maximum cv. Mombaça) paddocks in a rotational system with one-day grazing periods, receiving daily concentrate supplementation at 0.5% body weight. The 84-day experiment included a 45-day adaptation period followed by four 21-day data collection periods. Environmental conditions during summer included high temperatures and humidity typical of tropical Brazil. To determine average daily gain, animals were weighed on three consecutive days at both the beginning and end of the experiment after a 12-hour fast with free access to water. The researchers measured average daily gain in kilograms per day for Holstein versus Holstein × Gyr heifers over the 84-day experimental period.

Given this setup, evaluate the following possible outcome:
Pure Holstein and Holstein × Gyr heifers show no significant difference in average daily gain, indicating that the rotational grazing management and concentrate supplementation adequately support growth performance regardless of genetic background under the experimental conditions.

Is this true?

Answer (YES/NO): NO